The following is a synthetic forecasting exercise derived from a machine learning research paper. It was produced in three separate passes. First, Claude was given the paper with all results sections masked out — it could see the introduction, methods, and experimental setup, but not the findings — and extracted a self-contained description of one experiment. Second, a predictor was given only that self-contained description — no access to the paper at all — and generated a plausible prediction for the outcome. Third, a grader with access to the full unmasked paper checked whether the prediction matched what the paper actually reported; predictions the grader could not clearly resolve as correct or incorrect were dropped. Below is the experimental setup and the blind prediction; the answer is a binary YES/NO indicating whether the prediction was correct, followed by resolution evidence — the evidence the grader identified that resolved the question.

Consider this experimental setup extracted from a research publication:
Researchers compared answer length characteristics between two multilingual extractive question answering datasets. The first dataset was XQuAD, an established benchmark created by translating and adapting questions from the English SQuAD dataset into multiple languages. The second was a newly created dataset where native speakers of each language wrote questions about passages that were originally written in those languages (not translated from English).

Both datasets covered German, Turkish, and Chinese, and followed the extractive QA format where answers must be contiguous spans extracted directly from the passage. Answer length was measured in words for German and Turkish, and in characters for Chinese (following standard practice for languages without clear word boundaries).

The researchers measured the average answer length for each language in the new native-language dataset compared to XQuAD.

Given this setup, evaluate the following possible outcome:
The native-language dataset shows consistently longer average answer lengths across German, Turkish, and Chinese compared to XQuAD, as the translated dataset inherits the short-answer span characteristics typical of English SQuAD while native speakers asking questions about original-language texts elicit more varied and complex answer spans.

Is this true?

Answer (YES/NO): YES